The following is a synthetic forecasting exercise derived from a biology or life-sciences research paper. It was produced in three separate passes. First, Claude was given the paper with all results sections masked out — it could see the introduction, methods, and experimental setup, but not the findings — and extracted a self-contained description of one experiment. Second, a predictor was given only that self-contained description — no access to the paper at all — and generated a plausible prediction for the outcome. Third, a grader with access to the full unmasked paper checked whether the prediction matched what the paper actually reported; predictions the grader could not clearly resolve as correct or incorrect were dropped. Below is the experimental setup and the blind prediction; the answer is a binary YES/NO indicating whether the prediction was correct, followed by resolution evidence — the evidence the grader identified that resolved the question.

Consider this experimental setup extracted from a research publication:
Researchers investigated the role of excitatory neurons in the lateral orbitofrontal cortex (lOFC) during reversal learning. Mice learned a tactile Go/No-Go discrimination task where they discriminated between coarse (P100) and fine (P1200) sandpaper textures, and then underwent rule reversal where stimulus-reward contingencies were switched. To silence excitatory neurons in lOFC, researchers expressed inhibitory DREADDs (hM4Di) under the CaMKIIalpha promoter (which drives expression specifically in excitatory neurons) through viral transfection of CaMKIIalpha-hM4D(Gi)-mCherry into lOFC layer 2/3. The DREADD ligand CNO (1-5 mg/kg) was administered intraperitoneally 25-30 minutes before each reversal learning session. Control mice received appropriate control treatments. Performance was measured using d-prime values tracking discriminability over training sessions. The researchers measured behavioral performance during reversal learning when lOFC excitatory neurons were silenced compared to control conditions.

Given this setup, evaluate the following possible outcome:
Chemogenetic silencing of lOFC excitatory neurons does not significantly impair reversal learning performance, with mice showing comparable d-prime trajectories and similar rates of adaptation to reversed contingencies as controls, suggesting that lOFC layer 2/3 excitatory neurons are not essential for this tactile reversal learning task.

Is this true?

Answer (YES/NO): NO